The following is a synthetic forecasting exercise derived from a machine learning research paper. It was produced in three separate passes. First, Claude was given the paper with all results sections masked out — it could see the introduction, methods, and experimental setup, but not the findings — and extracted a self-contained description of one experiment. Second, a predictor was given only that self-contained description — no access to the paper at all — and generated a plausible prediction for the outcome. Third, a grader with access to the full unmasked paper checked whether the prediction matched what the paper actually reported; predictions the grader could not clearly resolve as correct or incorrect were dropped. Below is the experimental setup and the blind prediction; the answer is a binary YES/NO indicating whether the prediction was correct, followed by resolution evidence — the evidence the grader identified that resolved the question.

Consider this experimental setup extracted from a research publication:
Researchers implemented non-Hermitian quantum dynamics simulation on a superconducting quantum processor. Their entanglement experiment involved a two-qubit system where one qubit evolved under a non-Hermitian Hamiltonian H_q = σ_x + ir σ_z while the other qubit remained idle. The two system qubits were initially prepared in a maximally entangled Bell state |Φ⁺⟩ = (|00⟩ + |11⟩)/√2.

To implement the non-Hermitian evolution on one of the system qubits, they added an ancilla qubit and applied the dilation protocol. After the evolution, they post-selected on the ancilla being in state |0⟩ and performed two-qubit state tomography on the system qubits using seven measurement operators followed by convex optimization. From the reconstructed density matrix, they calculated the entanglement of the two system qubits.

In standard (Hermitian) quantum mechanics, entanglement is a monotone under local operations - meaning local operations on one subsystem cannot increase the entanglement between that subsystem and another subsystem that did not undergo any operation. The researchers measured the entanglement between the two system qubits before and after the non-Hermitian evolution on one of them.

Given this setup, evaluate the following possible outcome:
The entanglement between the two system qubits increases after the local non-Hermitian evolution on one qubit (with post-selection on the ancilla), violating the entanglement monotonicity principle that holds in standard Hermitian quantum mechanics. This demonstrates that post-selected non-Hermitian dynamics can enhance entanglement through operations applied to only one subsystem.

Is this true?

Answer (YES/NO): YES